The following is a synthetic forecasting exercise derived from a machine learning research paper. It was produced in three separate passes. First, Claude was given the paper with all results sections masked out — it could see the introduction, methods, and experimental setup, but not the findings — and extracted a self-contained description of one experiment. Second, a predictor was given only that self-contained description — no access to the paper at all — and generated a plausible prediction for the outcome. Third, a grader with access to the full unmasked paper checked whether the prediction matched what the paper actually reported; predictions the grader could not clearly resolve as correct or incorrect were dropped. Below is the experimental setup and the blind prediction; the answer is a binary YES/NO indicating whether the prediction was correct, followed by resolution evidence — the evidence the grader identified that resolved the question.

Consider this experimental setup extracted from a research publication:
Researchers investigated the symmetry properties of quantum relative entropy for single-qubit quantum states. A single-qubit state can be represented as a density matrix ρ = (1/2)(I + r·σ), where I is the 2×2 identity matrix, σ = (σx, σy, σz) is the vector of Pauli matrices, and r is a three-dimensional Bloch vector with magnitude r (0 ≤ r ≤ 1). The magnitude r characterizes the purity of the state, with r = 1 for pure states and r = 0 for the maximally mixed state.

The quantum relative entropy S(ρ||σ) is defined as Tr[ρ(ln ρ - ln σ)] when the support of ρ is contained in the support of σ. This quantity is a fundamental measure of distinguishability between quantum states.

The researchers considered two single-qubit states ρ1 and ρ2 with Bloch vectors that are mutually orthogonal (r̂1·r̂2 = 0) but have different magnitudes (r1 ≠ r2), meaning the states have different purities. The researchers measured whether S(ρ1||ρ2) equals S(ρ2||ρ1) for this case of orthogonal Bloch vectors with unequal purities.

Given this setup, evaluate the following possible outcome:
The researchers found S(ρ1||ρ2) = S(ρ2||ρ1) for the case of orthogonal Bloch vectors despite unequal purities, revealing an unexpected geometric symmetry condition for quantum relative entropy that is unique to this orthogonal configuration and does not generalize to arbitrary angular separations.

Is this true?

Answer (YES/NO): NO